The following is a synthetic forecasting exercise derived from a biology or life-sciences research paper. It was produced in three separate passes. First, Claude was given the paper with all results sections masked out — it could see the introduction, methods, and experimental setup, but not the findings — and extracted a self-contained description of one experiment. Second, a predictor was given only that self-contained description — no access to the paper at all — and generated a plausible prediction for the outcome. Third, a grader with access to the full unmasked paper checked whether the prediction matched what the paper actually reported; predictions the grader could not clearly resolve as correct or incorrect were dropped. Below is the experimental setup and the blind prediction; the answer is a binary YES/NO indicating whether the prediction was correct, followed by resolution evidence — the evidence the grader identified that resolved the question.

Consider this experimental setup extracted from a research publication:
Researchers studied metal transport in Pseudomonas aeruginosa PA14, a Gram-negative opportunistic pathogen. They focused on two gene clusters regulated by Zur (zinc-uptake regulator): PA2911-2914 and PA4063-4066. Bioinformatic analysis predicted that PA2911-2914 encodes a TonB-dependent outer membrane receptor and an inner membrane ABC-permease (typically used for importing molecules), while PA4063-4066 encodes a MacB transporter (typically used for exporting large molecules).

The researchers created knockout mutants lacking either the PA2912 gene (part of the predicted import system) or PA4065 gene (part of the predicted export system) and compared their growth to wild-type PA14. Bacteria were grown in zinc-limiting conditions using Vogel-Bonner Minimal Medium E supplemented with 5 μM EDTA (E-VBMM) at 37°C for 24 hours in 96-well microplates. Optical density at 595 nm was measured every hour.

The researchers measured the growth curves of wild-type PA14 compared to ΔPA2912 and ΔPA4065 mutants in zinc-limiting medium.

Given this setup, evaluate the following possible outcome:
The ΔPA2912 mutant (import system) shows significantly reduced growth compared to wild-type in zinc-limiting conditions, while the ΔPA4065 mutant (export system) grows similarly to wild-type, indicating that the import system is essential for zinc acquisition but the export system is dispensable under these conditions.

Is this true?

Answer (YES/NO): NO